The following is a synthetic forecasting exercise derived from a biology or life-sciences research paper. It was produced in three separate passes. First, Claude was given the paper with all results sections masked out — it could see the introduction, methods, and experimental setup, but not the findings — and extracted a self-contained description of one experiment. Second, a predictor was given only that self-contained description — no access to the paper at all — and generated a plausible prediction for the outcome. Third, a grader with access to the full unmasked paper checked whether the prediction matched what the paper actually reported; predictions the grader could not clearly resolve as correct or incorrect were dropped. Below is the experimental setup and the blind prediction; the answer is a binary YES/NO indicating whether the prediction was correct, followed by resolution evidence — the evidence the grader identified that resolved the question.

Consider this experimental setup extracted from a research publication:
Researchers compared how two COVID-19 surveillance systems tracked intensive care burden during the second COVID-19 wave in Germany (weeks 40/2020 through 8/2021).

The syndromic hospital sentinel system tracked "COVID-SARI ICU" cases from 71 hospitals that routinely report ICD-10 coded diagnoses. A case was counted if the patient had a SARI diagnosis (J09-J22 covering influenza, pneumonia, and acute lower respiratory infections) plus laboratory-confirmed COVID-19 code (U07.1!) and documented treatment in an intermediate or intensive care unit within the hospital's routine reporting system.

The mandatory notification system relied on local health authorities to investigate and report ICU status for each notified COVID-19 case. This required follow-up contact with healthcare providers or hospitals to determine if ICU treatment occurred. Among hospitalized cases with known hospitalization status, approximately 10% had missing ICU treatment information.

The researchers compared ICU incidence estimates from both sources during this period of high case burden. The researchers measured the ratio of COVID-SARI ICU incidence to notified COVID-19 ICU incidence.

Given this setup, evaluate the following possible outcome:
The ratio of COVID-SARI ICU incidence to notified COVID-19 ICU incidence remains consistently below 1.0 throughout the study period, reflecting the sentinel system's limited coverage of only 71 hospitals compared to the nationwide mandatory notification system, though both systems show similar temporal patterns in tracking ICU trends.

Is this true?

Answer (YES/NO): NO